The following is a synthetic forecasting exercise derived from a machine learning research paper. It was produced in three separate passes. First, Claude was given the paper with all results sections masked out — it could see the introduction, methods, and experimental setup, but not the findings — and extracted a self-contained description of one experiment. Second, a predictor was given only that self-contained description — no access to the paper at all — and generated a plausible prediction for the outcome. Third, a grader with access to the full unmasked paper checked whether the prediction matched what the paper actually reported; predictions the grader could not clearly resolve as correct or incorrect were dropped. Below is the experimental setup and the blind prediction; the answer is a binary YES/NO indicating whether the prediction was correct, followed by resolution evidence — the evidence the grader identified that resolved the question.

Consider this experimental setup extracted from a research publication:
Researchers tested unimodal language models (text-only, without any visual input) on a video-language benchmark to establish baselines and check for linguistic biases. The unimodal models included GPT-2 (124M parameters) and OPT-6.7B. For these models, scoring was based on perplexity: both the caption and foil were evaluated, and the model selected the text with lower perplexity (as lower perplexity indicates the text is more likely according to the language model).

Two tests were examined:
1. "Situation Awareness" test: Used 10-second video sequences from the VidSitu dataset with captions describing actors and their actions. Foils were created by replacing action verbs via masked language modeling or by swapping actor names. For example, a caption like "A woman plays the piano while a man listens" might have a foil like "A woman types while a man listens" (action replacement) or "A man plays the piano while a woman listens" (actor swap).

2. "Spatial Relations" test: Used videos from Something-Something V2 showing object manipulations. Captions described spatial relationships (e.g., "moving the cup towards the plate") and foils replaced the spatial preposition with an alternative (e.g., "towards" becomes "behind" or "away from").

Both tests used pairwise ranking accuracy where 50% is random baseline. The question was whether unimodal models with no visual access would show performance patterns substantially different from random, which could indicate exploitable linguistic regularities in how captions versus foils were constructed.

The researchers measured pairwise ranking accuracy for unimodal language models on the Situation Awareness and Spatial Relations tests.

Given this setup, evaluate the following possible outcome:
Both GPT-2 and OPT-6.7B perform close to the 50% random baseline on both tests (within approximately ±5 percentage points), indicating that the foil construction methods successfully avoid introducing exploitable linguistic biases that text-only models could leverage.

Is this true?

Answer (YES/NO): NO